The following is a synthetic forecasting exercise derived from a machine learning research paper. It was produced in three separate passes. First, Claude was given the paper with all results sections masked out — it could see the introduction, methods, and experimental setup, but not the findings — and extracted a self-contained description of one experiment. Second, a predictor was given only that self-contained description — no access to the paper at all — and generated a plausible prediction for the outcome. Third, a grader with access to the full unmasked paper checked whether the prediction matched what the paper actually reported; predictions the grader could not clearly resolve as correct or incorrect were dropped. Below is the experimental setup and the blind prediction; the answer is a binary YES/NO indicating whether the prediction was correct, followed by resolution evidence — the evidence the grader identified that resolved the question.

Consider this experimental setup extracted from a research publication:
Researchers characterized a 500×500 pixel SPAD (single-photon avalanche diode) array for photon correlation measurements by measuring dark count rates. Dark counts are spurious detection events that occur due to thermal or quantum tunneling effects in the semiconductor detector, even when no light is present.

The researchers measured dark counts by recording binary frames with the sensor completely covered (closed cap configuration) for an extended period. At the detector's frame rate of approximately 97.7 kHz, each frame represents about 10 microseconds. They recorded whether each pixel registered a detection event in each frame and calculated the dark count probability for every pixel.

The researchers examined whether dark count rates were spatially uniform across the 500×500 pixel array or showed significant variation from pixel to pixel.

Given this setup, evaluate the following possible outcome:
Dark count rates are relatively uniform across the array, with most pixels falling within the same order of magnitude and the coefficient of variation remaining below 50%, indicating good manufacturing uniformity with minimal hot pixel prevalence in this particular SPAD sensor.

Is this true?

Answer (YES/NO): NO